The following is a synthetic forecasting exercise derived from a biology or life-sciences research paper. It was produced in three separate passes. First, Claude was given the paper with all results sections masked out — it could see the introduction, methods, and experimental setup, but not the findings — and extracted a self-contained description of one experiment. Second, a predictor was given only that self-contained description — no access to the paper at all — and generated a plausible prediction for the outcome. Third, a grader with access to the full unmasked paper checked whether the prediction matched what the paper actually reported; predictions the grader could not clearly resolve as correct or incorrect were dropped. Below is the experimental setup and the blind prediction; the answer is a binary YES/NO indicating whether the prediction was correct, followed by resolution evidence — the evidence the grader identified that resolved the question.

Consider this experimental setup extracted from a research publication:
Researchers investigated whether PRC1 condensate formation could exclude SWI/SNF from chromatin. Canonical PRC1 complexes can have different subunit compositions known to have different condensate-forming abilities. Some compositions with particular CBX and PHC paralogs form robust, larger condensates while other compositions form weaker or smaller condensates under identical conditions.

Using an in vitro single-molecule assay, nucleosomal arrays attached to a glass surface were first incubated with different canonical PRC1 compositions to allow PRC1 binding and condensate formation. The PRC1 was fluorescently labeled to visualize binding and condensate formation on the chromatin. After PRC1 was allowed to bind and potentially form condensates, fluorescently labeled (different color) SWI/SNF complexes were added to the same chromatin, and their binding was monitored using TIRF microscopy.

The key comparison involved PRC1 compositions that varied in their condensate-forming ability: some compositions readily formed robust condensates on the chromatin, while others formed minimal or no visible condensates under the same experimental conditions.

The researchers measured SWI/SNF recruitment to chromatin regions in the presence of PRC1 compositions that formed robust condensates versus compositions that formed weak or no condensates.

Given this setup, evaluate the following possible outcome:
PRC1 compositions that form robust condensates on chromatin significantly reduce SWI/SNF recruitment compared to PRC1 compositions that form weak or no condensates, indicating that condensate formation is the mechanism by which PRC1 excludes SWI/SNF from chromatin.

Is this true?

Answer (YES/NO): YES